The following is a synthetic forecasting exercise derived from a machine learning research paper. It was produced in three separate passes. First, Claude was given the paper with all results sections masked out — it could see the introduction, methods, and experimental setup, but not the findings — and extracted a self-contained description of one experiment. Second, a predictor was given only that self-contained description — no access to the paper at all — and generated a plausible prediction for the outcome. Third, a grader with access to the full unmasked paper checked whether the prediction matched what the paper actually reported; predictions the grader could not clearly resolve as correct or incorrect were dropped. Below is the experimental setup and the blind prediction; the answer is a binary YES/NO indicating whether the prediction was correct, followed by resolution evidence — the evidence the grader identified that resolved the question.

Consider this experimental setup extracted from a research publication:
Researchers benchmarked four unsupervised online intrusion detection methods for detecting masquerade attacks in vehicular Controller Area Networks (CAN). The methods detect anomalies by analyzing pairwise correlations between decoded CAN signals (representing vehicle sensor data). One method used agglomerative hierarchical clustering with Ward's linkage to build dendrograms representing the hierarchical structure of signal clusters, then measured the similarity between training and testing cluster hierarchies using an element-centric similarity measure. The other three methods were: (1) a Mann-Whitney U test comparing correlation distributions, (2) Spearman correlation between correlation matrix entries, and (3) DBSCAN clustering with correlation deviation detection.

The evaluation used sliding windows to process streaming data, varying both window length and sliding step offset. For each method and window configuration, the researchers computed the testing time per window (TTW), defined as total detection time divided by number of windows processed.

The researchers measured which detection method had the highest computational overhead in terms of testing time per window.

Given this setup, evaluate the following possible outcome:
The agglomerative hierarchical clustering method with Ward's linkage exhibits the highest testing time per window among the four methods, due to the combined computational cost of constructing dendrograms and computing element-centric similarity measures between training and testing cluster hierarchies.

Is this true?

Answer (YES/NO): YES